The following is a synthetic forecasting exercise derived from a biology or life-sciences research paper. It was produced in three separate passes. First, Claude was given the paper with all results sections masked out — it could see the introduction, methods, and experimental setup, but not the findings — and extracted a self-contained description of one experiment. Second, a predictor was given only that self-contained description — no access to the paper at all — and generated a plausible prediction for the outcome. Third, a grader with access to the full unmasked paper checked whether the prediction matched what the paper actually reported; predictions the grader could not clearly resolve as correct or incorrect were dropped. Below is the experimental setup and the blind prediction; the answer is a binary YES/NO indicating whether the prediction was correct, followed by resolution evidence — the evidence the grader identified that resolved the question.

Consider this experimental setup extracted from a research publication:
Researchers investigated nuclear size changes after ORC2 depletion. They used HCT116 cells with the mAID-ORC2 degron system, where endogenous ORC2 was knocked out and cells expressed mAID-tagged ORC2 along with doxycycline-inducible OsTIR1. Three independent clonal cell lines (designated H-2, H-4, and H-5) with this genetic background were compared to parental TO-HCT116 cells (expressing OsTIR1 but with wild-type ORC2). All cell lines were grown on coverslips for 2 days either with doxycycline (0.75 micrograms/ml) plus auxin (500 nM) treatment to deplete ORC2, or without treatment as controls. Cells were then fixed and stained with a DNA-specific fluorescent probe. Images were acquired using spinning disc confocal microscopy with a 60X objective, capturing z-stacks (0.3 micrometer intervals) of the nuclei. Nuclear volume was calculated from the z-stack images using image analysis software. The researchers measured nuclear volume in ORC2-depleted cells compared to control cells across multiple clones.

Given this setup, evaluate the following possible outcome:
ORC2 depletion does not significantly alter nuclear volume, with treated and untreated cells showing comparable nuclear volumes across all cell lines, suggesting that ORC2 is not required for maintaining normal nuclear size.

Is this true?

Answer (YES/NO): NO